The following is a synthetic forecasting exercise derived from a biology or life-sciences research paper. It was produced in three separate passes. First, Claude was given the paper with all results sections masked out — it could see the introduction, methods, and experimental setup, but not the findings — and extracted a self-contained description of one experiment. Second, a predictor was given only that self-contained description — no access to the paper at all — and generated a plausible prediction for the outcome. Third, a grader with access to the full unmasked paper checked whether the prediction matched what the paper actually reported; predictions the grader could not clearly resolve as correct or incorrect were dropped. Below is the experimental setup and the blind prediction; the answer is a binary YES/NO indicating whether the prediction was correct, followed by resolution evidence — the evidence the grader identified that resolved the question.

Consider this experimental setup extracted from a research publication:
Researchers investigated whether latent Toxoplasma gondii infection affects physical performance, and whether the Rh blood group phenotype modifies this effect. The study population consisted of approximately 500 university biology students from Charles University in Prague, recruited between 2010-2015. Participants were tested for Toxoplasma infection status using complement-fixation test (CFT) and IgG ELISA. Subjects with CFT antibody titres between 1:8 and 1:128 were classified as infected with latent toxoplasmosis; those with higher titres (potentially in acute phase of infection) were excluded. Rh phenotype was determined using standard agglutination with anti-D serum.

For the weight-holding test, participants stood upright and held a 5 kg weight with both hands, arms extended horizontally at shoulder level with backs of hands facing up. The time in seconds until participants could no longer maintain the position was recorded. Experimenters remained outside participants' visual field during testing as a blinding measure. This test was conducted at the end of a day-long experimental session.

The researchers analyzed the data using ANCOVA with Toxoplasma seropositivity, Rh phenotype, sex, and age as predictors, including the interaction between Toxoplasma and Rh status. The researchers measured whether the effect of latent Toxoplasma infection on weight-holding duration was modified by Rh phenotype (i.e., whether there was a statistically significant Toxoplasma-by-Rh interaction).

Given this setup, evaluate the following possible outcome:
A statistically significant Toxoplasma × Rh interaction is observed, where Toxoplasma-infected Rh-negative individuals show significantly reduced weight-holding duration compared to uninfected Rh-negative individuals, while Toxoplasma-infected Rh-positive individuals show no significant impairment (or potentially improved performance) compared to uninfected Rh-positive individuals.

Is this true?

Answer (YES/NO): YES